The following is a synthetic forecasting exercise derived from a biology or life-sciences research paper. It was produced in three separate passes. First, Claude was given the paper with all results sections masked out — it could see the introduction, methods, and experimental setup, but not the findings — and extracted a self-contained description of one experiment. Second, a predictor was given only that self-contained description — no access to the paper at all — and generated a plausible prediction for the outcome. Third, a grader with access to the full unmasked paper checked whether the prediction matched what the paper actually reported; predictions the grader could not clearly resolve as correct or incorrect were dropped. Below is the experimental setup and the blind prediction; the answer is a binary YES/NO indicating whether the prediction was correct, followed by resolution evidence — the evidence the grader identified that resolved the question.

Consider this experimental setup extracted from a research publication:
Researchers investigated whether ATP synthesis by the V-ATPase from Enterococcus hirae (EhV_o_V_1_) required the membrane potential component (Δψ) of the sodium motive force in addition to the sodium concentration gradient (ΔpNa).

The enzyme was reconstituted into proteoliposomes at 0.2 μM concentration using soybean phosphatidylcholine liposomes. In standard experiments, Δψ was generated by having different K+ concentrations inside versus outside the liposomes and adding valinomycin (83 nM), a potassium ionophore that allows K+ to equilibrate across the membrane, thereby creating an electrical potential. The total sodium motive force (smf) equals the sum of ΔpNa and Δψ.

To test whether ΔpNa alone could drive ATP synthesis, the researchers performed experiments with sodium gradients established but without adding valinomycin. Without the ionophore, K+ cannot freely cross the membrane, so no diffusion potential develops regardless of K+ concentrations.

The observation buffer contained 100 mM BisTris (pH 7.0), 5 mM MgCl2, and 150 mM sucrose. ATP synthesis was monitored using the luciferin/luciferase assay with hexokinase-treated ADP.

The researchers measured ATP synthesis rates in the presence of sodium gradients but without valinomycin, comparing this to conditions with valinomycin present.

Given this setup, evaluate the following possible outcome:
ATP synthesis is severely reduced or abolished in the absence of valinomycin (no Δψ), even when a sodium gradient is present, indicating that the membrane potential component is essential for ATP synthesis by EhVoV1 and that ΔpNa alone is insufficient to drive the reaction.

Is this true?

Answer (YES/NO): NO